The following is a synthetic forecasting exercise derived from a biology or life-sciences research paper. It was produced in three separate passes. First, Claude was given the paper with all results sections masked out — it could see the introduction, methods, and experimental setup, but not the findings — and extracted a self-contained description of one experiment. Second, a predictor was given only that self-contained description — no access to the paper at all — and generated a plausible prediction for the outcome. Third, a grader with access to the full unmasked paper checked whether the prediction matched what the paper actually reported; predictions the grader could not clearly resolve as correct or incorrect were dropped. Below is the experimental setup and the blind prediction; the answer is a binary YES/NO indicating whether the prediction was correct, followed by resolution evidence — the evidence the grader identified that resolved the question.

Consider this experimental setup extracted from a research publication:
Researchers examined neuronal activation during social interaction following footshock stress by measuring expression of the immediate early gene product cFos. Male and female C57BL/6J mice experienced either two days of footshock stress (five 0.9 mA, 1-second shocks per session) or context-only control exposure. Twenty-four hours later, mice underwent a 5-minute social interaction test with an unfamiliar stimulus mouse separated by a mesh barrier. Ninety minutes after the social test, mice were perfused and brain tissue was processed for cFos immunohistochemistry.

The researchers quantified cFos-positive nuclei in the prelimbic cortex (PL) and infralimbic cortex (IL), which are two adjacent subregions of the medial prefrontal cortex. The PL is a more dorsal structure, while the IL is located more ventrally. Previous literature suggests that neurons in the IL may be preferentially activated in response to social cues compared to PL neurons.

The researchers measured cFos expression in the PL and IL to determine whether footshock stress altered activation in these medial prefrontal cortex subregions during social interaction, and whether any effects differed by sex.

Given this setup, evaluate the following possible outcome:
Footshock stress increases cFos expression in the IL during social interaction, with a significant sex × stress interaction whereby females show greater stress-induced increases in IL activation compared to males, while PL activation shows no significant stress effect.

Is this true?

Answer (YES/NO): NO